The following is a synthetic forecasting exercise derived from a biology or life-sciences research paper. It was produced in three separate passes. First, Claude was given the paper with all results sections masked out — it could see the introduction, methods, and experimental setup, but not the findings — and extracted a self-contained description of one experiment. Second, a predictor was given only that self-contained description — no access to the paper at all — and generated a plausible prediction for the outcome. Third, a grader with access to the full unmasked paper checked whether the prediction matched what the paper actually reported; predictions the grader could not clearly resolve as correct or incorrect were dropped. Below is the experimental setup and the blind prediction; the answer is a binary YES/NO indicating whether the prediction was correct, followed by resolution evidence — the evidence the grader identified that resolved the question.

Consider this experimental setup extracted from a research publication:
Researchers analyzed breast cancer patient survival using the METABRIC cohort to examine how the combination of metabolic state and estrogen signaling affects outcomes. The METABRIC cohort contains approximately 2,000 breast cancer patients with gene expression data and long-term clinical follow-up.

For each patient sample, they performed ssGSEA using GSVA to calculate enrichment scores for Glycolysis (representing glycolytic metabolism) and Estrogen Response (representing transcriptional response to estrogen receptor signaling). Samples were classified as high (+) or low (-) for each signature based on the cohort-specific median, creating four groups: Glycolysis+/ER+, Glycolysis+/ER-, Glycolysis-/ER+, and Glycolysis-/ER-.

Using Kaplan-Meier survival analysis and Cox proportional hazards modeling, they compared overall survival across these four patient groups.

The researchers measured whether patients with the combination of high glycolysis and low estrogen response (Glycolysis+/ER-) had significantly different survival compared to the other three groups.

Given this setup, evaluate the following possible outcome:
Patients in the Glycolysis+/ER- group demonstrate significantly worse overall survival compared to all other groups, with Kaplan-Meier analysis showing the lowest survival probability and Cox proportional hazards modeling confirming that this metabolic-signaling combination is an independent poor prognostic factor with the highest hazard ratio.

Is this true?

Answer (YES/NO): YES